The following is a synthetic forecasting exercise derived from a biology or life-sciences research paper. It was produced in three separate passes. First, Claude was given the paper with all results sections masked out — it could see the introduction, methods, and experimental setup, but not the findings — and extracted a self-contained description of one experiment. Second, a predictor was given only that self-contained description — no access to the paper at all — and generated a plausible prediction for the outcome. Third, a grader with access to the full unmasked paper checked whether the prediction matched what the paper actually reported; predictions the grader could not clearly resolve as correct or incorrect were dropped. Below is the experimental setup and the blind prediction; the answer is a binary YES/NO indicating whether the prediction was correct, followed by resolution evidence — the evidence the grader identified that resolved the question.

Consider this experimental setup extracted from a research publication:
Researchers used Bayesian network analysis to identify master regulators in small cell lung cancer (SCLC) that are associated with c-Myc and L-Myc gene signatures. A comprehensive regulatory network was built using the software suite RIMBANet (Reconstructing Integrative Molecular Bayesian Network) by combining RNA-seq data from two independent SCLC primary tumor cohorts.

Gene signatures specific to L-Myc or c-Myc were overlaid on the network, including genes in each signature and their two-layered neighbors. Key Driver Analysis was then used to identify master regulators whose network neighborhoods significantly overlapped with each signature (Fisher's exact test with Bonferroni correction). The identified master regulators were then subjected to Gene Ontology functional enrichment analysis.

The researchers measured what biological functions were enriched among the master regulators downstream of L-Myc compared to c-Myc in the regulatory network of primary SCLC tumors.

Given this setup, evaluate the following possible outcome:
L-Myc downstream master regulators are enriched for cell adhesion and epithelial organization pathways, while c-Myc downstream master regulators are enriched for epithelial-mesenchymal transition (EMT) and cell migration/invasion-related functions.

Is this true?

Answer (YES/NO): NO